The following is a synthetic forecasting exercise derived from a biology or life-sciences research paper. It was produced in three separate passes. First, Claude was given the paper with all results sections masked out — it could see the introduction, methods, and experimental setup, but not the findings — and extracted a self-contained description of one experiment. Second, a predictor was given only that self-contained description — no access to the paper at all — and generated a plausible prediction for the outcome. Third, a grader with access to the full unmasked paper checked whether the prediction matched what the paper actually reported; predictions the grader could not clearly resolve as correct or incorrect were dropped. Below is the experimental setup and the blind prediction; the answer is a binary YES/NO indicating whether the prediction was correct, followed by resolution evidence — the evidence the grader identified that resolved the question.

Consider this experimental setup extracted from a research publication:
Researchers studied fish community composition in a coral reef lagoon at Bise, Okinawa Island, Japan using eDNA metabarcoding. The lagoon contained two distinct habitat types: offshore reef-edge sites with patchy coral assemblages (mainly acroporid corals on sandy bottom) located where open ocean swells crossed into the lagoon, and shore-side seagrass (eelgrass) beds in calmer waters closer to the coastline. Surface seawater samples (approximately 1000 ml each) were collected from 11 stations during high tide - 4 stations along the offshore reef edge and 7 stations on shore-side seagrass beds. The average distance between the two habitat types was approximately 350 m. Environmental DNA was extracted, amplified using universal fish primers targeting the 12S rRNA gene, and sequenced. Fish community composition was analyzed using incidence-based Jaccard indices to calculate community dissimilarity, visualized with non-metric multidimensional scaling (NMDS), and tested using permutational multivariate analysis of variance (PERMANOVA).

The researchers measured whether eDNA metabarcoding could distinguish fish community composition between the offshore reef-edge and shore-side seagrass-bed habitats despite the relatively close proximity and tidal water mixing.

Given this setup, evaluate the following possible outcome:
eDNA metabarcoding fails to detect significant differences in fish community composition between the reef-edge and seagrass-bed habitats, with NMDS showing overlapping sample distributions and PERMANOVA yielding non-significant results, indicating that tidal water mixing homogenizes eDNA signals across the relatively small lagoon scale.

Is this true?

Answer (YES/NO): NO